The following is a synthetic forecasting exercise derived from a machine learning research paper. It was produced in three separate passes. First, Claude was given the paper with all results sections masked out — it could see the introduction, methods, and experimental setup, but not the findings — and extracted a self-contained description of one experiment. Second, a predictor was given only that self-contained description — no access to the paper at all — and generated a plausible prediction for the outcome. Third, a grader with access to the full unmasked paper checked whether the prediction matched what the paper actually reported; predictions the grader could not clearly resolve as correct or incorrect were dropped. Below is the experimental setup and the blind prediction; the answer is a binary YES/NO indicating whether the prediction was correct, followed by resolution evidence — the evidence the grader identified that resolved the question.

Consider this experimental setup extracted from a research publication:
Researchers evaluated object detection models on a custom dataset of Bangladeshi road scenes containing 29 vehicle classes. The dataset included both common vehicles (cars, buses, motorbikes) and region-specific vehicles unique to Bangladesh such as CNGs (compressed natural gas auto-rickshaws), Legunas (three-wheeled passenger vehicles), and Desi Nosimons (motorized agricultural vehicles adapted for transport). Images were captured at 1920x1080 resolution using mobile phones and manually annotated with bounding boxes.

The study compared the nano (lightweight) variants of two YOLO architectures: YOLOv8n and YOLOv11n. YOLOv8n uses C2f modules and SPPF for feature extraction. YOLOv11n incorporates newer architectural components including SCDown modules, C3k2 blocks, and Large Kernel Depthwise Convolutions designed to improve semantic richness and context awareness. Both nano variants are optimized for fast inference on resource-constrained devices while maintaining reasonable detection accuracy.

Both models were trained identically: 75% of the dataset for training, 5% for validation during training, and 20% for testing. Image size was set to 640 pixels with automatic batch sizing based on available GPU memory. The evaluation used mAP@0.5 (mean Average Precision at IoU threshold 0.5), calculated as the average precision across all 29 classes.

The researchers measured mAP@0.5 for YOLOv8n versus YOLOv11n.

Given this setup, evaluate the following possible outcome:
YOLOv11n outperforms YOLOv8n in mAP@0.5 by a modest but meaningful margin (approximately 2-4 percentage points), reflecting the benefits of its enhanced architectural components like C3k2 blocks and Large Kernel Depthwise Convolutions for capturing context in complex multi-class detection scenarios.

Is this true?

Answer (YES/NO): NO